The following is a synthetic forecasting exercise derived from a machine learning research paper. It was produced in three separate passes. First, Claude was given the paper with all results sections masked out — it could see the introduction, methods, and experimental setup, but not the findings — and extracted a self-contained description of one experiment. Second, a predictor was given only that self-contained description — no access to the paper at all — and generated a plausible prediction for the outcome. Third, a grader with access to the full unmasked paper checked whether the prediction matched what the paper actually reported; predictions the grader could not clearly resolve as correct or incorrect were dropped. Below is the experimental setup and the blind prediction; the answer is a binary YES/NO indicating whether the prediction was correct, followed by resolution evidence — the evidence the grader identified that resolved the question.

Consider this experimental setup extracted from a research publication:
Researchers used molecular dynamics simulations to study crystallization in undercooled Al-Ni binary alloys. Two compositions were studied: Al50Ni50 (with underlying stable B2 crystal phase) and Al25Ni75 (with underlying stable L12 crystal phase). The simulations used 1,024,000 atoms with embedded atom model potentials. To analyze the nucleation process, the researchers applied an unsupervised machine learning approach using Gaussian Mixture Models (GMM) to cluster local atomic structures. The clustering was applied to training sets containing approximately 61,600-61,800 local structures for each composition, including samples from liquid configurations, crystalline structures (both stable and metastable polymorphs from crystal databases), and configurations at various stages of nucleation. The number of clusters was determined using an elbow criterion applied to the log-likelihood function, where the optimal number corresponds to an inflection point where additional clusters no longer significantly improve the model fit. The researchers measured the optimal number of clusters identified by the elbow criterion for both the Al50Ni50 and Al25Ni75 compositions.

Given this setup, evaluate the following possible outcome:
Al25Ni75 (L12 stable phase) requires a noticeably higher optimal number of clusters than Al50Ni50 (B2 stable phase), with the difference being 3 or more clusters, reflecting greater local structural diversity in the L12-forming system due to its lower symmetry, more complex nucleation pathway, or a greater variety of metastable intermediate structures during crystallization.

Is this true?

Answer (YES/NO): NO